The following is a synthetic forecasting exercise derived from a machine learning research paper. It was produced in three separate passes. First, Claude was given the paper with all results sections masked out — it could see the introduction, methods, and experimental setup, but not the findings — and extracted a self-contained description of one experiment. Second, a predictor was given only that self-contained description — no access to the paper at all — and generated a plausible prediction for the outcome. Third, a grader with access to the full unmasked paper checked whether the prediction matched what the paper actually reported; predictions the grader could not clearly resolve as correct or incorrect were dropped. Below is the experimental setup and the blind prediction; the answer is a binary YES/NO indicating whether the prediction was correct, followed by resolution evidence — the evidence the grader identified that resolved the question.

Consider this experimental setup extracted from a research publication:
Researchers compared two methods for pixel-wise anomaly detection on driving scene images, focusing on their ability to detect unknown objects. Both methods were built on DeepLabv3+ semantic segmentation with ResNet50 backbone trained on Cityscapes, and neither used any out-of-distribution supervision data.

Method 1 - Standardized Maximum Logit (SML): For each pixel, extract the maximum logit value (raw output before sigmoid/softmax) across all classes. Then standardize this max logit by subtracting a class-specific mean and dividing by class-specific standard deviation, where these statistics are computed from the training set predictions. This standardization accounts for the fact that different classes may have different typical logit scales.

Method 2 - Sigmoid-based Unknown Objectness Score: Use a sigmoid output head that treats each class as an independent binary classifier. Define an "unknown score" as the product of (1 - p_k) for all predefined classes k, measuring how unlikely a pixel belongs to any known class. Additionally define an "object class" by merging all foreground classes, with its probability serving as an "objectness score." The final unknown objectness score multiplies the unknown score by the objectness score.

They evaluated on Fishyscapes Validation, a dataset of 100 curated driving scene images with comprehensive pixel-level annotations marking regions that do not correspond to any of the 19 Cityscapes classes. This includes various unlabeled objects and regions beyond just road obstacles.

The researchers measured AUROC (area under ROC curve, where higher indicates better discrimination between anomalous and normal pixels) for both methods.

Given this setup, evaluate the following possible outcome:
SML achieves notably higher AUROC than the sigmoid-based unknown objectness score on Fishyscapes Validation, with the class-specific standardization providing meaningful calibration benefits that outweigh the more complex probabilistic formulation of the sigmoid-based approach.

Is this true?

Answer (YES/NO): YES